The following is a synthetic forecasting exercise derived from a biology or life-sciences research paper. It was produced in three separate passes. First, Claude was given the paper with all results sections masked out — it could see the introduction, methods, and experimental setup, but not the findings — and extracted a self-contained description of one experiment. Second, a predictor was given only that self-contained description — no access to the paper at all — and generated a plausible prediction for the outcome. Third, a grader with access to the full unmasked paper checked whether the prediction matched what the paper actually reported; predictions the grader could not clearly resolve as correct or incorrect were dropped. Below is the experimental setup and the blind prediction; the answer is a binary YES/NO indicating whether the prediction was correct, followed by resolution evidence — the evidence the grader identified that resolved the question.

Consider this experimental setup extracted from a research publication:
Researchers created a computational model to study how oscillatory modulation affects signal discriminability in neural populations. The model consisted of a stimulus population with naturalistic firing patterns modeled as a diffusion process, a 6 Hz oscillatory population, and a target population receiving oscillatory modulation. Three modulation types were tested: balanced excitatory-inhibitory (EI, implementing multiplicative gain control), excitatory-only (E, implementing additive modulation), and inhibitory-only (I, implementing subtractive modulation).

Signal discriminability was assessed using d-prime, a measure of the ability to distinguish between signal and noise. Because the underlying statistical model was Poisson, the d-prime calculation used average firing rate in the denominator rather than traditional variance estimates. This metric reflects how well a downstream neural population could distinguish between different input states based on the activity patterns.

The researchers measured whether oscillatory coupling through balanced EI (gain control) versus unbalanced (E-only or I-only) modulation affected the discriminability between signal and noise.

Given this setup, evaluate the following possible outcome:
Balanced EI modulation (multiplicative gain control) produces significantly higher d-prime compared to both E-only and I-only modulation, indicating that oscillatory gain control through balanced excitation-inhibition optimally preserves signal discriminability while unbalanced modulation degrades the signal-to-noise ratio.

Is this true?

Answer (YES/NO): NO